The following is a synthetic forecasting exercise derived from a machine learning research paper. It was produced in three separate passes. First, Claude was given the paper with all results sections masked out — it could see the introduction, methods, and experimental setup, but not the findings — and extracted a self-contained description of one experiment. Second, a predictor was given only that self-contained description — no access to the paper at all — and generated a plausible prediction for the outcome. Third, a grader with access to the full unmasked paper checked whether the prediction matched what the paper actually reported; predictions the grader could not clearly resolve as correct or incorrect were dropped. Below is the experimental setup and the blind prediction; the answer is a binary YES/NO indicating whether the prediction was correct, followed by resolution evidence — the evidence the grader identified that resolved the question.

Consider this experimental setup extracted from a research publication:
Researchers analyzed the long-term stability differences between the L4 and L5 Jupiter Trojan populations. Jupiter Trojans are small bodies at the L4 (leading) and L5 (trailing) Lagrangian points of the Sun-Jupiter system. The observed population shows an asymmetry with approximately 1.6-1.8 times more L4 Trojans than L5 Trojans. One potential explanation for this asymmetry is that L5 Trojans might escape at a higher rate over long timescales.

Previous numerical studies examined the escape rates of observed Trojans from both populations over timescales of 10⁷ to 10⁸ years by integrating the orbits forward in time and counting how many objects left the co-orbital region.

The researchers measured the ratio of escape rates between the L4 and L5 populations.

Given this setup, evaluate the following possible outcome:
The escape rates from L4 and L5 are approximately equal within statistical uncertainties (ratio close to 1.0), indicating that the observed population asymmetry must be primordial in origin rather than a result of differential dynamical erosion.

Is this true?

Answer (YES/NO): NO